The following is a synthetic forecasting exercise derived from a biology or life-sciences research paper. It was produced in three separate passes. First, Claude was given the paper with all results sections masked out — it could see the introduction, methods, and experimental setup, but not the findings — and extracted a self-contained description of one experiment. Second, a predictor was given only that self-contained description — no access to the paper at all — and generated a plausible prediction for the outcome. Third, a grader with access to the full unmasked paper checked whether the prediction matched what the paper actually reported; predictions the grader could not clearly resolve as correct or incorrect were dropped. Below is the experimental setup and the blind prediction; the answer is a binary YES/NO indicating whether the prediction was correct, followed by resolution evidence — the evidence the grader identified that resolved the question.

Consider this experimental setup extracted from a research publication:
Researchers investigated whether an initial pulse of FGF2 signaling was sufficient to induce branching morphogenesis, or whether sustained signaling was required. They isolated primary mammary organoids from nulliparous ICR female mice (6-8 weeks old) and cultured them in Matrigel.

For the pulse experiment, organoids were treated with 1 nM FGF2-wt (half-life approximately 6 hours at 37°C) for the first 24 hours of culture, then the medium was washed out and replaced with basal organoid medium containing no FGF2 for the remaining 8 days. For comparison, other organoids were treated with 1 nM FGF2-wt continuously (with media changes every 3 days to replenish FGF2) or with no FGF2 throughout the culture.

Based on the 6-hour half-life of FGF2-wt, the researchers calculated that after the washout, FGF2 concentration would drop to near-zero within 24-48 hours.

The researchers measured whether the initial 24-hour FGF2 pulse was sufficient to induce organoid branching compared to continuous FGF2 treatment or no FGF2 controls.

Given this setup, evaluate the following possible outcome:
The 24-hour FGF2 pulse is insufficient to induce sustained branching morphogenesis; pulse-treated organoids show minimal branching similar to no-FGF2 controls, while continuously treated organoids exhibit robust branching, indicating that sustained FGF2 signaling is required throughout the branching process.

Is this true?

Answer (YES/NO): YES